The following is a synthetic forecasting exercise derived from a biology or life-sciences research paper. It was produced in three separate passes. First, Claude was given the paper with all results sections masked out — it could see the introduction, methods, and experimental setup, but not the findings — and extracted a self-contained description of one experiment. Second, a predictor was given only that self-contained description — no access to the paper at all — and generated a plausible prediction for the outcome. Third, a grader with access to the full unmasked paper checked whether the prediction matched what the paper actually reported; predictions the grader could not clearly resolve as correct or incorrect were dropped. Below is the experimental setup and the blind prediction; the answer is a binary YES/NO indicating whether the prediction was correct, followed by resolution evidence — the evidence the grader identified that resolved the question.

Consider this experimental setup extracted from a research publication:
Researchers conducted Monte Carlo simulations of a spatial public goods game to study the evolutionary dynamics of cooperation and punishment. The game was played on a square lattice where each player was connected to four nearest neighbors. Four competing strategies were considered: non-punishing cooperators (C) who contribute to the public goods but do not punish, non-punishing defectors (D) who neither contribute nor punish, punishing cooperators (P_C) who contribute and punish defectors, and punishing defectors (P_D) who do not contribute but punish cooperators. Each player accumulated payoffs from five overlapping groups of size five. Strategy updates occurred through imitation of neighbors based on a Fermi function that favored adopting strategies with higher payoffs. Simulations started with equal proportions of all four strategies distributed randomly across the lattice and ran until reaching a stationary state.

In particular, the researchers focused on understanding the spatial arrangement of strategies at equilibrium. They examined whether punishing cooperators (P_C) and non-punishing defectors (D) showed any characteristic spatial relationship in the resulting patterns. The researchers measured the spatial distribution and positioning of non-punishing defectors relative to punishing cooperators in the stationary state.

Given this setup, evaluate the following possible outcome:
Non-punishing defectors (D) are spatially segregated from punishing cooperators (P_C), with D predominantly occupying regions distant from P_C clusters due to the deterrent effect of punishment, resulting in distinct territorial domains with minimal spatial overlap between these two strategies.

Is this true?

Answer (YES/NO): NO